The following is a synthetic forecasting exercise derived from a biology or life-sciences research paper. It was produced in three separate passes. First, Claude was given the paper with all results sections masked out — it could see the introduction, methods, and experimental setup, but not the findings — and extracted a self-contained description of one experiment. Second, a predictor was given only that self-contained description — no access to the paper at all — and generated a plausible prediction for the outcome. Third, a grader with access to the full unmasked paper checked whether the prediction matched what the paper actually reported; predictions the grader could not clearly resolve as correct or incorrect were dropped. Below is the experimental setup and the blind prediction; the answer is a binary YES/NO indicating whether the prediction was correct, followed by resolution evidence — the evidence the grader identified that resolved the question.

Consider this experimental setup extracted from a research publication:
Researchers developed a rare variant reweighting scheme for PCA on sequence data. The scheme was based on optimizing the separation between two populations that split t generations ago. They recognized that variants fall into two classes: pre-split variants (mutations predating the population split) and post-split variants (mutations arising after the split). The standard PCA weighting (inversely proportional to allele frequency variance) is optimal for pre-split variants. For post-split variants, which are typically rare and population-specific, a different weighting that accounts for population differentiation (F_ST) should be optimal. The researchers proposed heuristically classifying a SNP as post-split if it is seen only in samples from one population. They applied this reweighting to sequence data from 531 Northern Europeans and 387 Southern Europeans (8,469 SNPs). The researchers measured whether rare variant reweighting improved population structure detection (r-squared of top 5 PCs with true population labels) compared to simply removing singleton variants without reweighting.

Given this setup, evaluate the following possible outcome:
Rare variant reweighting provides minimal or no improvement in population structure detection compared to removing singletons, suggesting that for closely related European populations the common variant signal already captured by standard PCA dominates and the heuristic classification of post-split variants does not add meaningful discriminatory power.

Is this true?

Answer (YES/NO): YES